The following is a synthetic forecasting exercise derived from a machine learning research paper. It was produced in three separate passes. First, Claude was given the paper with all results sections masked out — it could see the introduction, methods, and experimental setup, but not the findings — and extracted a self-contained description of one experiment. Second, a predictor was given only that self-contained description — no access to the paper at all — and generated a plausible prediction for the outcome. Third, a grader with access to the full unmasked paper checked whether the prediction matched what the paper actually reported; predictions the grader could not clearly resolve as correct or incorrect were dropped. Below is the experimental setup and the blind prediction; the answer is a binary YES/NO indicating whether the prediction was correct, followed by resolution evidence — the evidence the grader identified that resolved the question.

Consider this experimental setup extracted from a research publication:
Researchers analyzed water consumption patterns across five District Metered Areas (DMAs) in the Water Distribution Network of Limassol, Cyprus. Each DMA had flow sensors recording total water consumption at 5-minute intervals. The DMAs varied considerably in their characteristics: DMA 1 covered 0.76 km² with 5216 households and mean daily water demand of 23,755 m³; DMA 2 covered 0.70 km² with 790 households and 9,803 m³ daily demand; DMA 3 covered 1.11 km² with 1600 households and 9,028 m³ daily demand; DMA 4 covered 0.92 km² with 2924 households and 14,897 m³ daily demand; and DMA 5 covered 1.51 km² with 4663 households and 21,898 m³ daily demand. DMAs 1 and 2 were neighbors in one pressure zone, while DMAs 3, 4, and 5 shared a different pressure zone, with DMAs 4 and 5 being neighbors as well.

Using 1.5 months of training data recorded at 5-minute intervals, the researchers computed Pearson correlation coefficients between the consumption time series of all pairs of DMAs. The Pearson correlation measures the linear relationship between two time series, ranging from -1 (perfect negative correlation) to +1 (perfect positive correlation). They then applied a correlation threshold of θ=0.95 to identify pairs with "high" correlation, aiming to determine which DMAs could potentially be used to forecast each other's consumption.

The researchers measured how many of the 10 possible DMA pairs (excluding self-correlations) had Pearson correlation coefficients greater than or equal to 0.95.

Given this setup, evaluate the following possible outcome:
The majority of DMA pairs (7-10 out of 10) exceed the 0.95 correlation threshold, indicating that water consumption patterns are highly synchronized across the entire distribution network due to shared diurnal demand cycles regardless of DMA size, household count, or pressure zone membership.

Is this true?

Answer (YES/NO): NO